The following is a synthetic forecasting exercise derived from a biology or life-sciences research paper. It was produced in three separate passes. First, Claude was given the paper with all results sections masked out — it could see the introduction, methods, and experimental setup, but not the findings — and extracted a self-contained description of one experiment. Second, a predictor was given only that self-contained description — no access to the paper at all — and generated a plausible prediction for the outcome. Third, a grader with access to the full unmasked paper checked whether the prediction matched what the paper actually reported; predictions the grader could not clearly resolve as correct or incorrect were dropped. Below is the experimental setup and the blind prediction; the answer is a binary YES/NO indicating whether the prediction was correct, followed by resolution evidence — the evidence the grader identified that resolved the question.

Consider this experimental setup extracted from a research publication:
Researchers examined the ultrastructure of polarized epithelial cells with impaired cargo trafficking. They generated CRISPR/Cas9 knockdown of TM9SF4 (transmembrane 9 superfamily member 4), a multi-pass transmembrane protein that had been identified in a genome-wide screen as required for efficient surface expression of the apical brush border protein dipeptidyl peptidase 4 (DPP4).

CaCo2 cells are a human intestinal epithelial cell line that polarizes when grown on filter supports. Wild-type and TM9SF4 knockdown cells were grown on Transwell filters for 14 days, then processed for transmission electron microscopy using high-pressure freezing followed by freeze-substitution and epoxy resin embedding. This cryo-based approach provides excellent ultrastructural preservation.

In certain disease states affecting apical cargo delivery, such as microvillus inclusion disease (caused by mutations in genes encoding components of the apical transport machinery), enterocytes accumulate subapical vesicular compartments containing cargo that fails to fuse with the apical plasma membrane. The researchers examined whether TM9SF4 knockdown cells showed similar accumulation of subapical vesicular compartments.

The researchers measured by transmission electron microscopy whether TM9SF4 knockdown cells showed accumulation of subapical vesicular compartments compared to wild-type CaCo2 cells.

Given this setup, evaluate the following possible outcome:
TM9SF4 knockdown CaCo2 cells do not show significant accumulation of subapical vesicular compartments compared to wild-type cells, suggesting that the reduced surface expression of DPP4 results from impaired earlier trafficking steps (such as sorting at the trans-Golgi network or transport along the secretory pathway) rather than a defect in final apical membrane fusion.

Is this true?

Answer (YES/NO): NO